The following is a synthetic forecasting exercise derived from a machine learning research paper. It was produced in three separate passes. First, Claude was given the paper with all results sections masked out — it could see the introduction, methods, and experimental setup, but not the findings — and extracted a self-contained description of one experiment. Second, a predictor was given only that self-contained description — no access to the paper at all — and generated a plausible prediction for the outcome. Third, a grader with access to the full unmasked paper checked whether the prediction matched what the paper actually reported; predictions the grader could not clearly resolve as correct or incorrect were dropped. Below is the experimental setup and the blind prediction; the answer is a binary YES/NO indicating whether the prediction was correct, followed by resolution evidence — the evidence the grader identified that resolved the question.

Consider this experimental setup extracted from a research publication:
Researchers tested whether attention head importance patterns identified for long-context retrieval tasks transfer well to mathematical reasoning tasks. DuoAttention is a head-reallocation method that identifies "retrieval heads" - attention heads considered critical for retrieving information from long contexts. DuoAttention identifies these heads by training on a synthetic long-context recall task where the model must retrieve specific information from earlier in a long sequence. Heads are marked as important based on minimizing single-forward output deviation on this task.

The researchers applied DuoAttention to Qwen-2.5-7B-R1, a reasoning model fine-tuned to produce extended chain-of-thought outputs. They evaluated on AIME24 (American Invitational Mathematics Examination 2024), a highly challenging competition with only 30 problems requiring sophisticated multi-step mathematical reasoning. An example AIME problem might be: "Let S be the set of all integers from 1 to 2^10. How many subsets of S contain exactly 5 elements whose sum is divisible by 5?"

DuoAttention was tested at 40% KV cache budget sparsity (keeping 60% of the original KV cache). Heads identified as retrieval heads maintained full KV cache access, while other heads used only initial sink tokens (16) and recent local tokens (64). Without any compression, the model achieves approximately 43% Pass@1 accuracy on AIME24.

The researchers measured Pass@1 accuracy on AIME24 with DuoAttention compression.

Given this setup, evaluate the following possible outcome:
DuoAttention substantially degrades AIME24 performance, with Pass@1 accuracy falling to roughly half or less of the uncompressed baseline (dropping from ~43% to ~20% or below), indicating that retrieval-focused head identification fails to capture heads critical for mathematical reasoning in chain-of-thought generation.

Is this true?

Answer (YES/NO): YES